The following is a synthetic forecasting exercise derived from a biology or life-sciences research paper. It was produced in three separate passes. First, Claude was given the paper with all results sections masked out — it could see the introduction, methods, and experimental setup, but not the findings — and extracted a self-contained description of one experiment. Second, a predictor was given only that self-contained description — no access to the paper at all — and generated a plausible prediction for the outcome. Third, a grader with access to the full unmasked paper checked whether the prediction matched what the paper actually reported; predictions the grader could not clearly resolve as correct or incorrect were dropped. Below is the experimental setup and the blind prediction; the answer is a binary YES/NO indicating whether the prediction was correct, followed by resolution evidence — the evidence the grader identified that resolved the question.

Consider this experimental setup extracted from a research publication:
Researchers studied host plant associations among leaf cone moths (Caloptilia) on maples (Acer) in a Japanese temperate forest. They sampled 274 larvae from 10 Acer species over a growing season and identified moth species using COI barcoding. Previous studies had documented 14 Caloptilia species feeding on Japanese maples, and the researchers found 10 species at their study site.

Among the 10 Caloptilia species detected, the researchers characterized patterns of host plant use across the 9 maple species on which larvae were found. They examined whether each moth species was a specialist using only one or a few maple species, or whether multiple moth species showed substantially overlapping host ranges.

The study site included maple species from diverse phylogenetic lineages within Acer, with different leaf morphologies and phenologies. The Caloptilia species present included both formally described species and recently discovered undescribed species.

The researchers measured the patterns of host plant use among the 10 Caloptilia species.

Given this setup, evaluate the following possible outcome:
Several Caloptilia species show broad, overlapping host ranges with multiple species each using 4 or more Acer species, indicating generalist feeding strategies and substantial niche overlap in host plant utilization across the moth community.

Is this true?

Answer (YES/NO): NO